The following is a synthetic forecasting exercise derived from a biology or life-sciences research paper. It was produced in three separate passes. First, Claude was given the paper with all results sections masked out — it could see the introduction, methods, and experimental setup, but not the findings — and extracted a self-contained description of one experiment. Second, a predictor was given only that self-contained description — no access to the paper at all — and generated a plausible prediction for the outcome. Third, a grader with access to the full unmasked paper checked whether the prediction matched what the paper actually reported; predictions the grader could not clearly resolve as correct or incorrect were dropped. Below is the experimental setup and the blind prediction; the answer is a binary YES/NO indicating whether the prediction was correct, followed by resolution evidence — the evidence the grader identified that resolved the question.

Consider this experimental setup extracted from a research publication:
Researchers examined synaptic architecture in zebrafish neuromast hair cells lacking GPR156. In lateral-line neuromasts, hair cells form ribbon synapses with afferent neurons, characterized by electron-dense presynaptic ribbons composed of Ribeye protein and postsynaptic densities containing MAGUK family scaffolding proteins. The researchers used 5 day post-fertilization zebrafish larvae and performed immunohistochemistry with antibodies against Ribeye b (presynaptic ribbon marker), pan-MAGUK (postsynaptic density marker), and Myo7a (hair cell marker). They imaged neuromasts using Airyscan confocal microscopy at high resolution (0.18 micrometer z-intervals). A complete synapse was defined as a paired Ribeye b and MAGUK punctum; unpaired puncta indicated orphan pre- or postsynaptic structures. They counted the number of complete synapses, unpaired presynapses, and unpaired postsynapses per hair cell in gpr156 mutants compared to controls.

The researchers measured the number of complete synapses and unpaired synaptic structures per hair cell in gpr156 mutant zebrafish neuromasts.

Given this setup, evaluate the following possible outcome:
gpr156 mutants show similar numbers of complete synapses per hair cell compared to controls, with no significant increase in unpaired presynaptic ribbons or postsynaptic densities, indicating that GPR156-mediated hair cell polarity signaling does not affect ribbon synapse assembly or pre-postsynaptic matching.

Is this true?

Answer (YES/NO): YES